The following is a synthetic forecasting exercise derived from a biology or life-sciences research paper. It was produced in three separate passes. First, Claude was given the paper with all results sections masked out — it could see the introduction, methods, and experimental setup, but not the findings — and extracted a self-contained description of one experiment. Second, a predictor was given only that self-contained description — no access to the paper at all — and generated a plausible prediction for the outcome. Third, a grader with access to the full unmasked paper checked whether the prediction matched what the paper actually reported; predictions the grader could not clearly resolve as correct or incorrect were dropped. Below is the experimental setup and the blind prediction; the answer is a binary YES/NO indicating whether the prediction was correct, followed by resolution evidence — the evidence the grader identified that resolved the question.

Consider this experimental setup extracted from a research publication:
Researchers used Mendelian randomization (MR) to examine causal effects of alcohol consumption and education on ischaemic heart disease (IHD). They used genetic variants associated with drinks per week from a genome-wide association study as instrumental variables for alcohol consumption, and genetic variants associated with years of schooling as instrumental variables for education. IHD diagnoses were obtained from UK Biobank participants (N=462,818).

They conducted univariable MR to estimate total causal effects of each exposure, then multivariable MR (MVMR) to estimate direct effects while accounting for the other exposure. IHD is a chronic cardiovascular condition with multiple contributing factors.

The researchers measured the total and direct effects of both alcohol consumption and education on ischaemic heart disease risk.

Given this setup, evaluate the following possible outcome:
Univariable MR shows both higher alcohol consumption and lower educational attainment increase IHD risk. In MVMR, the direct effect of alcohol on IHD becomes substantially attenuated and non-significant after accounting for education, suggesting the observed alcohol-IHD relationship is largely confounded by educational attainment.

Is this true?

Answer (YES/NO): NO